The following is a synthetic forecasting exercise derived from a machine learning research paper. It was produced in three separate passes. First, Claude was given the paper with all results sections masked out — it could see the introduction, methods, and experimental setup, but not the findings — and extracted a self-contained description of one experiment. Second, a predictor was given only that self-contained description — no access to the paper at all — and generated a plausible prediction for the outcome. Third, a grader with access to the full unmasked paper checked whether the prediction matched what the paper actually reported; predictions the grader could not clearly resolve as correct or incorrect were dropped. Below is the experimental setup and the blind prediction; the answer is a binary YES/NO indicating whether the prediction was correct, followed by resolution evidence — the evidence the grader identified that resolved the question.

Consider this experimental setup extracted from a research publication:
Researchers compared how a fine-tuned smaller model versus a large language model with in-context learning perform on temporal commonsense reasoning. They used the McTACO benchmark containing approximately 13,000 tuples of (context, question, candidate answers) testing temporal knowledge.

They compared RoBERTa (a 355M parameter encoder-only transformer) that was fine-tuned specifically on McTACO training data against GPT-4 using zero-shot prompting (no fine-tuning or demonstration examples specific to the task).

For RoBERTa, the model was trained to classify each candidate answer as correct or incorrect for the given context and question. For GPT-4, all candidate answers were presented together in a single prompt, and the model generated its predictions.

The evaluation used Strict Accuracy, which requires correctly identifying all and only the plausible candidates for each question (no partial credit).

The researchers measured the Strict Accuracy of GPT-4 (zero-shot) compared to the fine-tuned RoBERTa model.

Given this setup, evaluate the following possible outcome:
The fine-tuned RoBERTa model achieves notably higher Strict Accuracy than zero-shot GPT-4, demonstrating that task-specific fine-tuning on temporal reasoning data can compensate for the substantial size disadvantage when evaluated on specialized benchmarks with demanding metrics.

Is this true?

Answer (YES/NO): YES